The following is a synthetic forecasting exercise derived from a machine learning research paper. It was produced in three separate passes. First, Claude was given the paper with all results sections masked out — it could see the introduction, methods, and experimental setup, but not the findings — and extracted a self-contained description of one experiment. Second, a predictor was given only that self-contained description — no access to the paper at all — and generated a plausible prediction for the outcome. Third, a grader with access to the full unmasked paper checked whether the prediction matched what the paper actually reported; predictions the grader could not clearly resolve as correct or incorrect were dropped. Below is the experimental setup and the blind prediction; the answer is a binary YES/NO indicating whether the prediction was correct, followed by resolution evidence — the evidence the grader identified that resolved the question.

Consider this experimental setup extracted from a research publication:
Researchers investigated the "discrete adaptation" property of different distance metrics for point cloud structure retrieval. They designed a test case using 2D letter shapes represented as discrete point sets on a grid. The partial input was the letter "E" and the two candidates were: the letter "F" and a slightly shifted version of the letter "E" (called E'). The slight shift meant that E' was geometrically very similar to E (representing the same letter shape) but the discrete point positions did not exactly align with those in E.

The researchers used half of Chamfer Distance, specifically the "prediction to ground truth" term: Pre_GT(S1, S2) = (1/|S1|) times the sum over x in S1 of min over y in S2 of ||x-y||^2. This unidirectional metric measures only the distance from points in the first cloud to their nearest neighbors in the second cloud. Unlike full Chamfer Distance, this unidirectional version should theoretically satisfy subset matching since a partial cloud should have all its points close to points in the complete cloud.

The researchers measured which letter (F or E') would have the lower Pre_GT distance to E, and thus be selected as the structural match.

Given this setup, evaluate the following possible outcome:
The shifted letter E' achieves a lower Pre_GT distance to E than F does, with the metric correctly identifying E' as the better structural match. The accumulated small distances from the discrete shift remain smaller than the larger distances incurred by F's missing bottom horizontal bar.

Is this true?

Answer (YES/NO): NO